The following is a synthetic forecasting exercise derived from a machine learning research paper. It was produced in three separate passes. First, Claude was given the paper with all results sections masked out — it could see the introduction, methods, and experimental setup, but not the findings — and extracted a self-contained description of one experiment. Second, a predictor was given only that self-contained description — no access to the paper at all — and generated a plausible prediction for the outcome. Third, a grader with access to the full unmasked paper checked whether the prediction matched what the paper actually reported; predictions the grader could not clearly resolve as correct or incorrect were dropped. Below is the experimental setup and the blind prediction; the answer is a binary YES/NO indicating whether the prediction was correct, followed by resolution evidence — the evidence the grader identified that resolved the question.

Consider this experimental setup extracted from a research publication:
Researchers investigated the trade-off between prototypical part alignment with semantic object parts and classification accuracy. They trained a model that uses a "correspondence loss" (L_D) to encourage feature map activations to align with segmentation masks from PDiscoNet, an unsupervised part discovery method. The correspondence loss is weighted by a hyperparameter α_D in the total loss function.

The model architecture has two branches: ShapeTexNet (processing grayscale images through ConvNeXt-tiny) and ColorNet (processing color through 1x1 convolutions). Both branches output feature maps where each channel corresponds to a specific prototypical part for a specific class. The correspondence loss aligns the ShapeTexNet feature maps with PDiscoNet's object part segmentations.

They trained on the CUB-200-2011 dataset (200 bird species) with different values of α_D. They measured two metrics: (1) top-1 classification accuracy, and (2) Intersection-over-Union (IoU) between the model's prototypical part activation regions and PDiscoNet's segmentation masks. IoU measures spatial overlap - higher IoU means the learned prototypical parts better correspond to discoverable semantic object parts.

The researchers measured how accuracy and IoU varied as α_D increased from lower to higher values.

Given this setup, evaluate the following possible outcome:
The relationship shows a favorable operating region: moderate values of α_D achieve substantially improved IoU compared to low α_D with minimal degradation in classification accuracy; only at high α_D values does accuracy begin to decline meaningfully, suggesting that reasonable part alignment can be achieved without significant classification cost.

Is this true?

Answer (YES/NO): NO